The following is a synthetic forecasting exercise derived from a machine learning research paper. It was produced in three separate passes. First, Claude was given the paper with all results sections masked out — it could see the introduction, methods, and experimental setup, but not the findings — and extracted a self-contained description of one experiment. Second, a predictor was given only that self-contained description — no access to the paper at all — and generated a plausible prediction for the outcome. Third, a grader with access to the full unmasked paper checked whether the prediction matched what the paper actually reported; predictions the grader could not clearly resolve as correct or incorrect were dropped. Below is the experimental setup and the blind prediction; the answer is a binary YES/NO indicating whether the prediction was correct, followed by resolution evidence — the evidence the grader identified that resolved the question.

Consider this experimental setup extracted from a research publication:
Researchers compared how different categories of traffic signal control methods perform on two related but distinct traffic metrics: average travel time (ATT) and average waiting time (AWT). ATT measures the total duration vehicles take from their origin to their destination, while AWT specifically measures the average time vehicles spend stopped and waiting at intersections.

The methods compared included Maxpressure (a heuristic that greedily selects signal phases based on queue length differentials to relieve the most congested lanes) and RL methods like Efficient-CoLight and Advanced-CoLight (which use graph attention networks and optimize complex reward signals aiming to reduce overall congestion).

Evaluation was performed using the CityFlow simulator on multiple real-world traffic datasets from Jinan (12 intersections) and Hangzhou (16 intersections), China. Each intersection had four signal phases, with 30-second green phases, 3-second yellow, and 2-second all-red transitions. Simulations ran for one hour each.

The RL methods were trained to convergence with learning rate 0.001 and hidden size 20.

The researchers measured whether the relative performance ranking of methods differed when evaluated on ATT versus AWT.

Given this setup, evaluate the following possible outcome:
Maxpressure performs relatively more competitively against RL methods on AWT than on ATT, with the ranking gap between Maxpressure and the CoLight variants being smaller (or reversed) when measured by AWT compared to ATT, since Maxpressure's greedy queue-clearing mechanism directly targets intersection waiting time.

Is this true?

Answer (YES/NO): YES